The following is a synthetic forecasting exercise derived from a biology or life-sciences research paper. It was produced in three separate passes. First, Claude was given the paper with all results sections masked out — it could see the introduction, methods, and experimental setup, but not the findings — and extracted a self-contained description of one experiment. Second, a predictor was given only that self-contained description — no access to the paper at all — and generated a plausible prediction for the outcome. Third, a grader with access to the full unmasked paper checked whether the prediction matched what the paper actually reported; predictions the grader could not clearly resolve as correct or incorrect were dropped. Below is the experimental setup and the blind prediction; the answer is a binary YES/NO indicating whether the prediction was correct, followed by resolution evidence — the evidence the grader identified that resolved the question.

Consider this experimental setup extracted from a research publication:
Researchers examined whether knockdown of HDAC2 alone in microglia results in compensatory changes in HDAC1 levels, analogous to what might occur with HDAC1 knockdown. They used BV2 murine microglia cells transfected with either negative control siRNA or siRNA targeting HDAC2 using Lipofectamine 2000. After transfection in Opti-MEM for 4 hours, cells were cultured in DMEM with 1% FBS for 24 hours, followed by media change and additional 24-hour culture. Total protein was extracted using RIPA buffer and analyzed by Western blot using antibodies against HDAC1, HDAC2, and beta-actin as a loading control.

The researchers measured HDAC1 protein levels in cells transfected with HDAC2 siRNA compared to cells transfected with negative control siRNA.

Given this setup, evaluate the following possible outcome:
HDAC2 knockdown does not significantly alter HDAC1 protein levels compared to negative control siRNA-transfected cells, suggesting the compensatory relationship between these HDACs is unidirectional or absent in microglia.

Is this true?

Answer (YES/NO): YES